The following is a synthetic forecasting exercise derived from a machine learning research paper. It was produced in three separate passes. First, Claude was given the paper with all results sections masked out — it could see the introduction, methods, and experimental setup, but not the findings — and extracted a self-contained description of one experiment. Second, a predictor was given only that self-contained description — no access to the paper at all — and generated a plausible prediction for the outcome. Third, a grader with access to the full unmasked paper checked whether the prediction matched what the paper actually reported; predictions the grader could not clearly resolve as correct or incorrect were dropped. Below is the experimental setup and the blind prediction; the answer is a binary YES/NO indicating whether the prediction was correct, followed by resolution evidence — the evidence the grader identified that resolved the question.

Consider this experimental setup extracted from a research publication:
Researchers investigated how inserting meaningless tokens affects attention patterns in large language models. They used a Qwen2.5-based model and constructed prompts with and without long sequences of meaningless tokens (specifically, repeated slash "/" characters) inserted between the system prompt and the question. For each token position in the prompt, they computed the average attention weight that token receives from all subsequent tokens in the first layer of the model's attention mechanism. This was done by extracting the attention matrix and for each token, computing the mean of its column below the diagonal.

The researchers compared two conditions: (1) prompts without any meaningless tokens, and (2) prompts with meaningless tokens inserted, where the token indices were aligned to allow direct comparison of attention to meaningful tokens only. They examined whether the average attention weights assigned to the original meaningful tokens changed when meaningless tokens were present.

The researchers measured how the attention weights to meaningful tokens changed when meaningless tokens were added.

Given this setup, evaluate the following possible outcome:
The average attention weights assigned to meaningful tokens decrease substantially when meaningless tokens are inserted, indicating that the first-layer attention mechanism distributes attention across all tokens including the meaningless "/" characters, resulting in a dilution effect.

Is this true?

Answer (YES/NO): YES